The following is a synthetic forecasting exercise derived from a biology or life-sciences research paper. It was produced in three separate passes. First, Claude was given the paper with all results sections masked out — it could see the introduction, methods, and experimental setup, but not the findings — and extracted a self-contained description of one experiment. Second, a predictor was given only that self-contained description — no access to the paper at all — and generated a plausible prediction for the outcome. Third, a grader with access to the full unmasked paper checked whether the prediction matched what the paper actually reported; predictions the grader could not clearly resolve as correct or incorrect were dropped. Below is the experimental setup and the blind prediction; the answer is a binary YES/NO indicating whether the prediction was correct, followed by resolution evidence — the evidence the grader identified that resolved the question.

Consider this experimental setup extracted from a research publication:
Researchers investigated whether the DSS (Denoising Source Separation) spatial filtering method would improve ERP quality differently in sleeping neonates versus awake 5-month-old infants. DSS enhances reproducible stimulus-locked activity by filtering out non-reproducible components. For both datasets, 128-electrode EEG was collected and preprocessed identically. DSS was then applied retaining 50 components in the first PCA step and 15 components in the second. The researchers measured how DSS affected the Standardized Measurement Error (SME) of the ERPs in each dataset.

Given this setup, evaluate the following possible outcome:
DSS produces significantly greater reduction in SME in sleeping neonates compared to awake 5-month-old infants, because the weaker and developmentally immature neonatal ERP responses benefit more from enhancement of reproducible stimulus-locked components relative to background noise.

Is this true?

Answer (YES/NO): YES